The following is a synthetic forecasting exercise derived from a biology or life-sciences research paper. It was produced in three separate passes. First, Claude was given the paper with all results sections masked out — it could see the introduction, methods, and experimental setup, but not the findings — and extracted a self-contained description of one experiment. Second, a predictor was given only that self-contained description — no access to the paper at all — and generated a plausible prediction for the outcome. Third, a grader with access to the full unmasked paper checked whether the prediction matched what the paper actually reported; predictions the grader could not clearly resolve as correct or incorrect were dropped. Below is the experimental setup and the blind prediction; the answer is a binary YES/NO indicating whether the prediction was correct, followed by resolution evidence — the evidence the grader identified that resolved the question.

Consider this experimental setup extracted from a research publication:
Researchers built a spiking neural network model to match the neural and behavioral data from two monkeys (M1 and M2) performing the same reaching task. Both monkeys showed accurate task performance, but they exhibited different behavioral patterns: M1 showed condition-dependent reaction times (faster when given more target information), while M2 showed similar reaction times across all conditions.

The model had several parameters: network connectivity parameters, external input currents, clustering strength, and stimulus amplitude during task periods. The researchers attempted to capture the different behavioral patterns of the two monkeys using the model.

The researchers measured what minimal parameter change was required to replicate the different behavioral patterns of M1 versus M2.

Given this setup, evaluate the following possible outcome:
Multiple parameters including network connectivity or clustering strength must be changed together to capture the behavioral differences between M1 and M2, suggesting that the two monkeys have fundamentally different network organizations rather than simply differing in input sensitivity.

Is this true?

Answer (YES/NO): NO